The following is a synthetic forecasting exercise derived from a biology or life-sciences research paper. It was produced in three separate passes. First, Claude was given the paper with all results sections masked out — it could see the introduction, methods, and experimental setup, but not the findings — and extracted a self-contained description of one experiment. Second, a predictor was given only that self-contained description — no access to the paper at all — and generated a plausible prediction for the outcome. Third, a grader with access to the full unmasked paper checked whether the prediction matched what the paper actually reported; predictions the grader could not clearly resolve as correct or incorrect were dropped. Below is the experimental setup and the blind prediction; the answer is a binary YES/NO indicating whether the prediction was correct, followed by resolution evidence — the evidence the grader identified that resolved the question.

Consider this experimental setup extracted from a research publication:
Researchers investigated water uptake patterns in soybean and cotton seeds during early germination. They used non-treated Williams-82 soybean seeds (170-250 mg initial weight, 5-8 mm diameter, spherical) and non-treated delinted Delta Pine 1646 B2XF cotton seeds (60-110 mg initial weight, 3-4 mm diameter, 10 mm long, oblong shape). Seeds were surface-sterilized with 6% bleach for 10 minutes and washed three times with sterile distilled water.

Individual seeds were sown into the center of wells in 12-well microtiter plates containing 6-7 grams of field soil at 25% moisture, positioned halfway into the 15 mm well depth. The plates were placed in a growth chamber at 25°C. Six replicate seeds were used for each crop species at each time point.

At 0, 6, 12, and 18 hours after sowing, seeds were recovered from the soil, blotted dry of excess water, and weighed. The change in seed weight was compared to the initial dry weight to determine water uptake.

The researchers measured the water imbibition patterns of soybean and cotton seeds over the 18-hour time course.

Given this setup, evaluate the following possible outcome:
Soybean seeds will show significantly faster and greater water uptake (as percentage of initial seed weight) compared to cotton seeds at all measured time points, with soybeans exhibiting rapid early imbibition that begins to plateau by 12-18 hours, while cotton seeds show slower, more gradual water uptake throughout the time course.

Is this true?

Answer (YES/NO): NO